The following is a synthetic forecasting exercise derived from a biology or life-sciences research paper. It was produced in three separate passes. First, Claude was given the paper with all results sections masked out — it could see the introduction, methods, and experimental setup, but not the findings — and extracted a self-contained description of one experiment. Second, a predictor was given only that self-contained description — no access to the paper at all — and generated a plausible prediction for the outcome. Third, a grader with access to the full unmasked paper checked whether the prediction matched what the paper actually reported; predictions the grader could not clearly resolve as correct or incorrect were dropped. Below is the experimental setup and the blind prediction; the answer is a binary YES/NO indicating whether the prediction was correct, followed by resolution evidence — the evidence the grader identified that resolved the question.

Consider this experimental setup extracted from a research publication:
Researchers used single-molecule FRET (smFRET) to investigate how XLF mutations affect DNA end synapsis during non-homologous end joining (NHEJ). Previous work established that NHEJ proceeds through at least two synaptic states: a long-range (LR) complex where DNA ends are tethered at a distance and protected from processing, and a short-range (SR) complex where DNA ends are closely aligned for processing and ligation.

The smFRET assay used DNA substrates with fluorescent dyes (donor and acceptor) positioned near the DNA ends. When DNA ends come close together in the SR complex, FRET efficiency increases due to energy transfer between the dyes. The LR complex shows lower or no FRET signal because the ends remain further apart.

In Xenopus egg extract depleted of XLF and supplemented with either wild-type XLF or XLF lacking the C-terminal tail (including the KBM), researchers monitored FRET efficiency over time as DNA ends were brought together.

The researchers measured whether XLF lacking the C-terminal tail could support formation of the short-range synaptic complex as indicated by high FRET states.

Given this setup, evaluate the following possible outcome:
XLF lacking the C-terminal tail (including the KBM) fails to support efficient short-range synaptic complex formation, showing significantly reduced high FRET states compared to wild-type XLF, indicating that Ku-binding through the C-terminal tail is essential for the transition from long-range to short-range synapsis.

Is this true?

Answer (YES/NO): NO